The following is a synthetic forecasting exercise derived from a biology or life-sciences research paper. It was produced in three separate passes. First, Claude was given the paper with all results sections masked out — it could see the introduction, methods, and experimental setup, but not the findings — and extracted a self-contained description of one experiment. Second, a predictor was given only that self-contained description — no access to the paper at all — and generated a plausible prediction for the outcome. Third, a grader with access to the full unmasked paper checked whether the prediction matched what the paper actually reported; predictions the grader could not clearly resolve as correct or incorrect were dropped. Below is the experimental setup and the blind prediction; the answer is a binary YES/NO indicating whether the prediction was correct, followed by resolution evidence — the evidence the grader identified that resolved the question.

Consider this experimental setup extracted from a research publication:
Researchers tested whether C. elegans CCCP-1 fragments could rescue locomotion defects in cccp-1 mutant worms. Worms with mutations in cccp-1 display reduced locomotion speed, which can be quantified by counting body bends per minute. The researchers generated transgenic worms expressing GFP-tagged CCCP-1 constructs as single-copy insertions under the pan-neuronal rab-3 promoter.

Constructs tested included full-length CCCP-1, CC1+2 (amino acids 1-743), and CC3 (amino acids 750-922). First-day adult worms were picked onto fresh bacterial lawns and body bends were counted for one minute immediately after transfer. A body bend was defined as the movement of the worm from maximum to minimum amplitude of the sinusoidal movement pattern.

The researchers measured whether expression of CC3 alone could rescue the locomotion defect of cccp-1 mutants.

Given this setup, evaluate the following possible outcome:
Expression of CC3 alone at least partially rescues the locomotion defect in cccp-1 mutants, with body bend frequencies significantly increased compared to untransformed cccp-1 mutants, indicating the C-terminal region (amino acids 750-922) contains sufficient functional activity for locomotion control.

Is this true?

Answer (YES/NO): NO